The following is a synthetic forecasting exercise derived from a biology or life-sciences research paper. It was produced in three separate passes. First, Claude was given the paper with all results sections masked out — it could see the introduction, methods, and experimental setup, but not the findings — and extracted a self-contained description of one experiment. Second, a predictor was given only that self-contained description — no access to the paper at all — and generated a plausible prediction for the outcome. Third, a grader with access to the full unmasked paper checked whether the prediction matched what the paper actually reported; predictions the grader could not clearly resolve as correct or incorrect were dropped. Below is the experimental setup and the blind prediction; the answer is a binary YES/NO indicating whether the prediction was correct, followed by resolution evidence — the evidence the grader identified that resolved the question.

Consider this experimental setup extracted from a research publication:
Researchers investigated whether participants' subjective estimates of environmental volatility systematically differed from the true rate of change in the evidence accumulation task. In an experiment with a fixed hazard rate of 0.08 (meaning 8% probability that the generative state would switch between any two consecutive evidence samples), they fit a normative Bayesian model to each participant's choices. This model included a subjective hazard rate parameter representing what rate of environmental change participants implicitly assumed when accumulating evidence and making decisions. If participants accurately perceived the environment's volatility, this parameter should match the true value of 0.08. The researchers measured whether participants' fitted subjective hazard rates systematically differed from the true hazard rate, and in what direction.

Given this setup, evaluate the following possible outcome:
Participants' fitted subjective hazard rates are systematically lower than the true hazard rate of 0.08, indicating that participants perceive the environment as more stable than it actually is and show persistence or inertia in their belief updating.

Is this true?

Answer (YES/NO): YES